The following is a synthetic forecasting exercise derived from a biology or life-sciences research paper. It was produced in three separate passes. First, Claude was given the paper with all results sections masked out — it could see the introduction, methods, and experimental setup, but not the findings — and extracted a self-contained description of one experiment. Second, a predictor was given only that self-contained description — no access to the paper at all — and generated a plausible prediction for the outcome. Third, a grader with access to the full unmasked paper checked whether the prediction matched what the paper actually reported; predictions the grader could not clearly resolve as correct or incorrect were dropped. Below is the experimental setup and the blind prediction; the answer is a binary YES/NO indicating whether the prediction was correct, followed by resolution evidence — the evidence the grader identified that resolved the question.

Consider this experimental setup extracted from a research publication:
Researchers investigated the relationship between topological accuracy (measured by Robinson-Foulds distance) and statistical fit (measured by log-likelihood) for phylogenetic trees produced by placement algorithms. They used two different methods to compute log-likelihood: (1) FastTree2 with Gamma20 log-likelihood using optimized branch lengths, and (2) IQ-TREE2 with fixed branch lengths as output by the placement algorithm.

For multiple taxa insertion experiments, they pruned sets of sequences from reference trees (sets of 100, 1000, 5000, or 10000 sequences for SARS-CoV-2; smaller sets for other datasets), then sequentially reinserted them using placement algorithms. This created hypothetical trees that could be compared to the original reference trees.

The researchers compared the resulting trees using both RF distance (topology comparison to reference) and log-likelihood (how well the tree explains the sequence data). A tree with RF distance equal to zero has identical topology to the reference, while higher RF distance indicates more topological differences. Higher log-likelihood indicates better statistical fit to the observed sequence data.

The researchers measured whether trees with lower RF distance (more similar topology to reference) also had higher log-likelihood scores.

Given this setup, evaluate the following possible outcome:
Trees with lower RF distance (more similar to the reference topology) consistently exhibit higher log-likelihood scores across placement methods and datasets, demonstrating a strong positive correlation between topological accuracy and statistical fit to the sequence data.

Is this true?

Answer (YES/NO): NO